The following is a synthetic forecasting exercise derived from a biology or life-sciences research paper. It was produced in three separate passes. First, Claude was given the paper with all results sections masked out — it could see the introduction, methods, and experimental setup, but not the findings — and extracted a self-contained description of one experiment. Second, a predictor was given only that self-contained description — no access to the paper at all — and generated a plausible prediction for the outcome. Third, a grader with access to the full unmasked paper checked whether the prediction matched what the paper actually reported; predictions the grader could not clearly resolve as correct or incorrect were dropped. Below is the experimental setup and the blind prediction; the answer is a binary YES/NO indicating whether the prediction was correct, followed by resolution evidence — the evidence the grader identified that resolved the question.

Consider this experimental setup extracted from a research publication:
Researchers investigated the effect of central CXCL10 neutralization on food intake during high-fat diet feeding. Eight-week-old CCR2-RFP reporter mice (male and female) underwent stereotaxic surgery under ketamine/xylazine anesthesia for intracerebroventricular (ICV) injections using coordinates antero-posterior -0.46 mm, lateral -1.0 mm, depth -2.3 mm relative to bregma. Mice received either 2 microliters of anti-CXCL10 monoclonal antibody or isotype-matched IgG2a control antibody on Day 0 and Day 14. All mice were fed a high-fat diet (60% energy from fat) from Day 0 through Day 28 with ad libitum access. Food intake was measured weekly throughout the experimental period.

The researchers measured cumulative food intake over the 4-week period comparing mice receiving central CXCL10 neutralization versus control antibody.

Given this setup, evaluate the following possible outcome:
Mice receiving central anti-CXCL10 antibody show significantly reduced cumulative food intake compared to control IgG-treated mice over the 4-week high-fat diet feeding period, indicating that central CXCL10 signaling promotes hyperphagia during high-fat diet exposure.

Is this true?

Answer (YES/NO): NO